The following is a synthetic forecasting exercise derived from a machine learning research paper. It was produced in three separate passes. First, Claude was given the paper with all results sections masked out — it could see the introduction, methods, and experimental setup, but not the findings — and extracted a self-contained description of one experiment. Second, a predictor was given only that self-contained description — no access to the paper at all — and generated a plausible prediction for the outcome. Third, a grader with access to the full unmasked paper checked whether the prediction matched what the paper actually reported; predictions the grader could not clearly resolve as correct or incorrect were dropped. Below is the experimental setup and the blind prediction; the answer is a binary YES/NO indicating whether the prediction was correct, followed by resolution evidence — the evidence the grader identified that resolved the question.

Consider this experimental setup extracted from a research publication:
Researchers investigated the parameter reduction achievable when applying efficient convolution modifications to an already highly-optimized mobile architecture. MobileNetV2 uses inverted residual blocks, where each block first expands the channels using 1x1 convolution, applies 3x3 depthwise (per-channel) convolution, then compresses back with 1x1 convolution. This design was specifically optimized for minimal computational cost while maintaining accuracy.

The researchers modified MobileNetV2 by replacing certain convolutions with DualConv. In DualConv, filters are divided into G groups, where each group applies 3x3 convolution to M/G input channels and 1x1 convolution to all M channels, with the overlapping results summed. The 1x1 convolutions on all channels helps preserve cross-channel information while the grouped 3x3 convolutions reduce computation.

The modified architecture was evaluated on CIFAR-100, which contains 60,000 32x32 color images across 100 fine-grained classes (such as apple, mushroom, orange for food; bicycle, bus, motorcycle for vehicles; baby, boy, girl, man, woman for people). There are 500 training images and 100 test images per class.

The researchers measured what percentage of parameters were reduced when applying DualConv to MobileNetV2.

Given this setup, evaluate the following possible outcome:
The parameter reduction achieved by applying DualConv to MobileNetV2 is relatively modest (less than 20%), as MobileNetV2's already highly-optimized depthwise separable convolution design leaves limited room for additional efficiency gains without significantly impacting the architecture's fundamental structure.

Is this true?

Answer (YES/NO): NO